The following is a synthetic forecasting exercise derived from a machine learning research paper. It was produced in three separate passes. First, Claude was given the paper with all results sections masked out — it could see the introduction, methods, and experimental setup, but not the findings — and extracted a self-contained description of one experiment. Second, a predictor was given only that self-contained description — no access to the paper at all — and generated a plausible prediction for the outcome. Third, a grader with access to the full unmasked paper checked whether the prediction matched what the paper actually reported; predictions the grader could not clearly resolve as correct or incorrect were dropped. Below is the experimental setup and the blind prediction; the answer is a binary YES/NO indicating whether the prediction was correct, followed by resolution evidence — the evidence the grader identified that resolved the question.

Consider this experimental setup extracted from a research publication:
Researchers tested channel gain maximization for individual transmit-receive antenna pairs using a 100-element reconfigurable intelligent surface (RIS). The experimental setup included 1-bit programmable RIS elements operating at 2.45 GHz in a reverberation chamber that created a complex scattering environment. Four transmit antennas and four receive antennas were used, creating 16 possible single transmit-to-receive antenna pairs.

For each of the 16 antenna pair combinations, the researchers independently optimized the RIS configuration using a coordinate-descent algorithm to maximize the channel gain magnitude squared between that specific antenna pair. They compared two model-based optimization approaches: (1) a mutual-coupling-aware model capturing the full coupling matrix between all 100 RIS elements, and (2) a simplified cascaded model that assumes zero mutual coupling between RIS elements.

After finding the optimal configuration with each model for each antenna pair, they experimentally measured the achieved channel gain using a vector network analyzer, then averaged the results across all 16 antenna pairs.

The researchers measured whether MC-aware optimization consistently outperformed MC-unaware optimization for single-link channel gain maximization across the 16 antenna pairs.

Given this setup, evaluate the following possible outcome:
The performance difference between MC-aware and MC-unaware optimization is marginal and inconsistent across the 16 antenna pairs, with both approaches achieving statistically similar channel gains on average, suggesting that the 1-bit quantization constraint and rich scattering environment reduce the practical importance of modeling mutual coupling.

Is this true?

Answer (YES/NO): NO